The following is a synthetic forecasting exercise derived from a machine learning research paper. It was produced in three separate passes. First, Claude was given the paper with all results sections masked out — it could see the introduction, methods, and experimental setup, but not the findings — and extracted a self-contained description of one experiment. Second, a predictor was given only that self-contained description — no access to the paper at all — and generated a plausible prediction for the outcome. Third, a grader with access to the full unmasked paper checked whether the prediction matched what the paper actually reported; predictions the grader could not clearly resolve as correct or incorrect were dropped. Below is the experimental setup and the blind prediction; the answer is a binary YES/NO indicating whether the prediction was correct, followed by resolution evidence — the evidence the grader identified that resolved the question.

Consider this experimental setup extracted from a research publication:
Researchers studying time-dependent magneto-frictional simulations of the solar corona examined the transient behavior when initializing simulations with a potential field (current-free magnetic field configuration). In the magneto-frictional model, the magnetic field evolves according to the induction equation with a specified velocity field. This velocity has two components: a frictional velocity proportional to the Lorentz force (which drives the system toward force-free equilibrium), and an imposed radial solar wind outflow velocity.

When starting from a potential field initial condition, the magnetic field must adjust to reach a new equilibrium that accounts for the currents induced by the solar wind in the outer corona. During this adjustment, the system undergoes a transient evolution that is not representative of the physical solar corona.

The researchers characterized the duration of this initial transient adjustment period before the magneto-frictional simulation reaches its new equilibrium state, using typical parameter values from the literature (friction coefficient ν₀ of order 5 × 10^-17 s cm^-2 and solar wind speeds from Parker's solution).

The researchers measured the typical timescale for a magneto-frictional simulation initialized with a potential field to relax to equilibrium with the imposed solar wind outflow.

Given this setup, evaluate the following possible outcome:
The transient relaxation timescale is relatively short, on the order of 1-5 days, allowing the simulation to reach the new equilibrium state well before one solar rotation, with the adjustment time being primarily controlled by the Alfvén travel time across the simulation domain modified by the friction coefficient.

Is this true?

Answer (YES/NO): YES